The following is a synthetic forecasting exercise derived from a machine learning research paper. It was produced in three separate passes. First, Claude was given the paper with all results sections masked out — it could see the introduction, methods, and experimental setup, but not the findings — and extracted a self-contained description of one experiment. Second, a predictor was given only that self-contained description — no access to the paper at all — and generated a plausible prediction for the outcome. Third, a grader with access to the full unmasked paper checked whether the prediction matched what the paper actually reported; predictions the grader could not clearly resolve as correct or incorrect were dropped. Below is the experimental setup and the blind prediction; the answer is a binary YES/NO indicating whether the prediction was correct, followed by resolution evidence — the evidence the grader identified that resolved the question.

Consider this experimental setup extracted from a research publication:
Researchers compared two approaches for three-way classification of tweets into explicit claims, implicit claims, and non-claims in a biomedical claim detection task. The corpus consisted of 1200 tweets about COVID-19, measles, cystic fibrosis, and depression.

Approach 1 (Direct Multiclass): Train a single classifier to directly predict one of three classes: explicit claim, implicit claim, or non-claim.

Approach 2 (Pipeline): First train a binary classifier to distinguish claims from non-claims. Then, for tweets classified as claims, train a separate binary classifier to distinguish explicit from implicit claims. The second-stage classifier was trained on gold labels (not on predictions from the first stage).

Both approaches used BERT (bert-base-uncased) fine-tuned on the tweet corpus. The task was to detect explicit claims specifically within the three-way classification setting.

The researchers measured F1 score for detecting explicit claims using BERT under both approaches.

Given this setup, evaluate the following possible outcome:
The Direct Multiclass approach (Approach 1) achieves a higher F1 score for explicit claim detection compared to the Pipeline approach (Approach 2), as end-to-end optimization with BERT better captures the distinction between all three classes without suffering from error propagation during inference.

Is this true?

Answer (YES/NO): NO